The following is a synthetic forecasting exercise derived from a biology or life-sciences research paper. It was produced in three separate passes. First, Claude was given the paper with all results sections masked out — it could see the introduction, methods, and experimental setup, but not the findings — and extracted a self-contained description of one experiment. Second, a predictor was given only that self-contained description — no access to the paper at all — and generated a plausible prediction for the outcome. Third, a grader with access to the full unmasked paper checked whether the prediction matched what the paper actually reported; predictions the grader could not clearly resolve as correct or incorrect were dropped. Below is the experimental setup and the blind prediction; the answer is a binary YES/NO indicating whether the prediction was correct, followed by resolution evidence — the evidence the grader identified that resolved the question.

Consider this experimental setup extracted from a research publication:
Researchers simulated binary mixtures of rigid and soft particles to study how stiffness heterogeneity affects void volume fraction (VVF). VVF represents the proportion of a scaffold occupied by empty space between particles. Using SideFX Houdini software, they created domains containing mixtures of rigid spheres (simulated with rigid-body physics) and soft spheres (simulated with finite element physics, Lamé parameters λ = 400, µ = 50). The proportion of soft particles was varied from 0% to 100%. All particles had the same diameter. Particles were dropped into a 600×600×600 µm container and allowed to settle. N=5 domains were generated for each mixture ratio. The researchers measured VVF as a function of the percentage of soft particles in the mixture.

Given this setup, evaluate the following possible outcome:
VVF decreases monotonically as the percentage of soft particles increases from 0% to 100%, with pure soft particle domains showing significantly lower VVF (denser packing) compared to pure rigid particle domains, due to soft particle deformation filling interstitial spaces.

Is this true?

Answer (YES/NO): YES